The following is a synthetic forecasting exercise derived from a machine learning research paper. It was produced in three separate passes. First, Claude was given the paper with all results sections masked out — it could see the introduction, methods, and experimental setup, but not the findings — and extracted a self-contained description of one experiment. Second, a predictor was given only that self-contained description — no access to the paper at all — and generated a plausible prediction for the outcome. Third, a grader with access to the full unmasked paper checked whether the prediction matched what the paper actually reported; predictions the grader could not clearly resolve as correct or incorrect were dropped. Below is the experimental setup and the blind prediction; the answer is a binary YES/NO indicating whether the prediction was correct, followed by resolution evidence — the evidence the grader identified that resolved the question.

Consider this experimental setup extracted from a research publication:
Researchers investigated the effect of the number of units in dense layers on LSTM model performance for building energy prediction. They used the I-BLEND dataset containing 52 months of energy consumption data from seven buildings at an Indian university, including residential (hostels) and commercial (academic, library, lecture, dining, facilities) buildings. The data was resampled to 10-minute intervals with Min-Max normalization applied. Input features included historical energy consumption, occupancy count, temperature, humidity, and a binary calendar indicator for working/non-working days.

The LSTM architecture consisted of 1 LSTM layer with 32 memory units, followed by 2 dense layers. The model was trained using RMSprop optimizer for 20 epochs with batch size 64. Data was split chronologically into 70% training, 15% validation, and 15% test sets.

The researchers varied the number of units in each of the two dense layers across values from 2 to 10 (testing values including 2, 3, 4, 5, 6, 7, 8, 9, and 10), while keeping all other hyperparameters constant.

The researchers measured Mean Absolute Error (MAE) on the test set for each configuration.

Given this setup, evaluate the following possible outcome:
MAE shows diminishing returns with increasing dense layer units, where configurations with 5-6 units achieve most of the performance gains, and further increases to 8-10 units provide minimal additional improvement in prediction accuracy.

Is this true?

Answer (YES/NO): NO